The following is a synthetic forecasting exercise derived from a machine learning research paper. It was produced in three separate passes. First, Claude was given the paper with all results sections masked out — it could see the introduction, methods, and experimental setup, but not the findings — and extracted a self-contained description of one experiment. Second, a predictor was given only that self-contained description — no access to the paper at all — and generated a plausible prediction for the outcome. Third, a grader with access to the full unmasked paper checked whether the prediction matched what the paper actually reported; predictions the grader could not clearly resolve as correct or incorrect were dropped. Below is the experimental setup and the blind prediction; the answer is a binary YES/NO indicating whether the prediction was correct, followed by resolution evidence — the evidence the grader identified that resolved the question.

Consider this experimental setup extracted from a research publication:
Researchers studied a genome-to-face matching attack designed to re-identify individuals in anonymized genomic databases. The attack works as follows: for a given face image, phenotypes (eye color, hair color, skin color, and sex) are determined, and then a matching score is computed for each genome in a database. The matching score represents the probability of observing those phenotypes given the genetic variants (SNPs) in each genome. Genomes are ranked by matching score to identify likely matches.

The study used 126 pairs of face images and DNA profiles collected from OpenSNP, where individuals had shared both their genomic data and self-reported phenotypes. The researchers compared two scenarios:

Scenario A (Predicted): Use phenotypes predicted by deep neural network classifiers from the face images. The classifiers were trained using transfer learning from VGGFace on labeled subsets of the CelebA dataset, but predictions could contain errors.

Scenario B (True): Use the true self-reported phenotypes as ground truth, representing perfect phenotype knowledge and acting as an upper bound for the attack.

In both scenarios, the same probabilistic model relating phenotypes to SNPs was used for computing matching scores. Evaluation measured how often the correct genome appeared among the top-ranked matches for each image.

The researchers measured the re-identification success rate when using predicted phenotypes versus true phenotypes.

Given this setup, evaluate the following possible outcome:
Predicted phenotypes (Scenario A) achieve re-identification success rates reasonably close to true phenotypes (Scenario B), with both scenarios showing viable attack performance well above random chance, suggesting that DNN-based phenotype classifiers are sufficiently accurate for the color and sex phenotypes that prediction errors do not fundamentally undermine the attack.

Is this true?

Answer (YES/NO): YES